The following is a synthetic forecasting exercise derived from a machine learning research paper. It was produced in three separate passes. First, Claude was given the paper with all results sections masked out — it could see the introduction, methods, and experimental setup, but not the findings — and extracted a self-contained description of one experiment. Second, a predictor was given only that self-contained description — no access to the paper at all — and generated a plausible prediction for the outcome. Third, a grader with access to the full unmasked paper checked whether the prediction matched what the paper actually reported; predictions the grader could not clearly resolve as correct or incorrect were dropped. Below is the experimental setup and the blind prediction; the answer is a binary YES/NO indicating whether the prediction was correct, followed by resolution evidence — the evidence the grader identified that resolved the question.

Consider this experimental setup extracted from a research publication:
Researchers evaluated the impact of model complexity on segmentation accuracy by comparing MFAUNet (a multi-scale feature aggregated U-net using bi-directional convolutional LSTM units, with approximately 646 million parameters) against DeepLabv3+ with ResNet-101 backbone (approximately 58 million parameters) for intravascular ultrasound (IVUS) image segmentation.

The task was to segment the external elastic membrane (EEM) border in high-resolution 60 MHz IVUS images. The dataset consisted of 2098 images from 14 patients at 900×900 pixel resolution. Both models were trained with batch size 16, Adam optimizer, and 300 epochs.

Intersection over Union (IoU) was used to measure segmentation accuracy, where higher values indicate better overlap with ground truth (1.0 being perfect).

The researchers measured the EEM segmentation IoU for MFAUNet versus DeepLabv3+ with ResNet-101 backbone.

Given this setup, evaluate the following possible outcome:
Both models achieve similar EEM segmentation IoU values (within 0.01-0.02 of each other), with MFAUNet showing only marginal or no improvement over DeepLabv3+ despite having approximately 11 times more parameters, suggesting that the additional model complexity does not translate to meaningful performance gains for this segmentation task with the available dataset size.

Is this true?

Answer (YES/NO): YES